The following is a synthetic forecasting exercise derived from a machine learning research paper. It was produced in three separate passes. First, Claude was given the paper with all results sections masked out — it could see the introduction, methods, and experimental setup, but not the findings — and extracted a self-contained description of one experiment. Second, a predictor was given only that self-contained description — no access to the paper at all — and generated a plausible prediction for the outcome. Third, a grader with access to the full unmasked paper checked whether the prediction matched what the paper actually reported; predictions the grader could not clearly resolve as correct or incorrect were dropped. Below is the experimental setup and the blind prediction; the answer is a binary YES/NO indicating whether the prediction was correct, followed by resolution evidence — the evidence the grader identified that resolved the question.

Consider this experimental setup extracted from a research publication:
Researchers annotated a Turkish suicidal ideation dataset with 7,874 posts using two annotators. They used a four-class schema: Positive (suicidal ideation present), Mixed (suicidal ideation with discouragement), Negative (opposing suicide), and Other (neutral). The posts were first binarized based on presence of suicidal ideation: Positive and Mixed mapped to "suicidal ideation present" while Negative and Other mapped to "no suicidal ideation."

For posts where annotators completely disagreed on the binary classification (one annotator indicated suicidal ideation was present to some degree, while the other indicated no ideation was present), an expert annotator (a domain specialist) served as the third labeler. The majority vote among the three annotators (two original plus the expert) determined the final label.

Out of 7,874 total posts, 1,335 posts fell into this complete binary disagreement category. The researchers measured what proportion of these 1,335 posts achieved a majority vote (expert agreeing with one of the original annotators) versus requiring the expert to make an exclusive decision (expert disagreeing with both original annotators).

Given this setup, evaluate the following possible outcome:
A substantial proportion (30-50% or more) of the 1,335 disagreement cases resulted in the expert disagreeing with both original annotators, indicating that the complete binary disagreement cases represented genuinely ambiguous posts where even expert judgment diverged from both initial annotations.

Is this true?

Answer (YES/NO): NO